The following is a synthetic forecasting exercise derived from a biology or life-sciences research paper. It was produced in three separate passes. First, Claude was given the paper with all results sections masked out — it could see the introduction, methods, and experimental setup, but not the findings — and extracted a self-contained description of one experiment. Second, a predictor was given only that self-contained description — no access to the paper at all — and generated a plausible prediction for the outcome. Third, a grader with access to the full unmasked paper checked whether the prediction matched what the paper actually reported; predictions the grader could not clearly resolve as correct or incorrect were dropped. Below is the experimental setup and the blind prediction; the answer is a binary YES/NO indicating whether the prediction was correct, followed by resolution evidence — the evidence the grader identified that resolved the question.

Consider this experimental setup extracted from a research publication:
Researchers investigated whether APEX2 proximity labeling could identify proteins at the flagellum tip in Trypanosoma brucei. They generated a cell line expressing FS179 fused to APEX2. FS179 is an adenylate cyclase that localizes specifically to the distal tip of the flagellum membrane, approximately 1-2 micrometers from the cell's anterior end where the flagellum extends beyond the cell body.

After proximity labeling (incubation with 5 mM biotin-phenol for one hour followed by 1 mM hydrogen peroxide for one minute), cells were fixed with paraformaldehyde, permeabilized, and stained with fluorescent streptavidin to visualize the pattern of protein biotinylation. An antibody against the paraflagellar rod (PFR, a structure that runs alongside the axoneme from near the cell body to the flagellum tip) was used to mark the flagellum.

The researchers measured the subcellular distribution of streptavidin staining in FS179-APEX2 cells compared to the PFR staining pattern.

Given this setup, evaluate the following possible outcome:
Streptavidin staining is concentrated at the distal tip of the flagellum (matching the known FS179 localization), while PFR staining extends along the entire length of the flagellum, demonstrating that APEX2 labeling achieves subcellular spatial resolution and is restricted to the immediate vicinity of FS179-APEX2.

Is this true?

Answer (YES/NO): NO